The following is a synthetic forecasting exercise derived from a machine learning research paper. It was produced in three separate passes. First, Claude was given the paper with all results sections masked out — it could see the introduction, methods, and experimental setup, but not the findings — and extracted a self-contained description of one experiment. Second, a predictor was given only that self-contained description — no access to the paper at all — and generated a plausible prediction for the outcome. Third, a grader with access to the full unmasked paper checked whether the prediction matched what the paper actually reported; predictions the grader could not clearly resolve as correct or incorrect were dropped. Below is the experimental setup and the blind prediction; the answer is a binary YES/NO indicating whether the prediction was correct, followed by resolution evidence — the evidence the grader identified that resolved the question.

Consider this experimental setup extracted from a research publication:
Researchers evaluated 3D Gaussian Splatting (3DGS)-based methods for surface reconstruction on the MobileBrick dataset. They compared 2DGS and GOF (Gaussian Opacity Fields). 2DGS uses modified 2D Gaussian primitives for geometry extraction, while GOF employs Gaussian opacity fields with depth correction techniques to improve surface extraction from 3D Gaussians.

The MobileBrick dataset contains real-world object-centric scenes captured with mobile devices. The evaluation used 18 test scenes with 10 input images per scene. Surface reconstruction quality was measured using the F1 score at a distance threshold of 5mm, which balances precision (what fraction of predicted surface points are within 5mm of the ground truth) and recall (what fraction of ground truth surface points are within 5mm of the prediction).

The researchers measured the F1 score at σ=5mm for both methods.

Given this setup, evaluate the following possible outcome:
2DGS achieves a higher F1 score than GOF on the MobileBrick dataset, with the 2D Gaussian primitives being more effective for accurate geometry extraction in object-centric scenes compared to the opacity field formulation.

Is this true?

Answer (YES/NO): NO